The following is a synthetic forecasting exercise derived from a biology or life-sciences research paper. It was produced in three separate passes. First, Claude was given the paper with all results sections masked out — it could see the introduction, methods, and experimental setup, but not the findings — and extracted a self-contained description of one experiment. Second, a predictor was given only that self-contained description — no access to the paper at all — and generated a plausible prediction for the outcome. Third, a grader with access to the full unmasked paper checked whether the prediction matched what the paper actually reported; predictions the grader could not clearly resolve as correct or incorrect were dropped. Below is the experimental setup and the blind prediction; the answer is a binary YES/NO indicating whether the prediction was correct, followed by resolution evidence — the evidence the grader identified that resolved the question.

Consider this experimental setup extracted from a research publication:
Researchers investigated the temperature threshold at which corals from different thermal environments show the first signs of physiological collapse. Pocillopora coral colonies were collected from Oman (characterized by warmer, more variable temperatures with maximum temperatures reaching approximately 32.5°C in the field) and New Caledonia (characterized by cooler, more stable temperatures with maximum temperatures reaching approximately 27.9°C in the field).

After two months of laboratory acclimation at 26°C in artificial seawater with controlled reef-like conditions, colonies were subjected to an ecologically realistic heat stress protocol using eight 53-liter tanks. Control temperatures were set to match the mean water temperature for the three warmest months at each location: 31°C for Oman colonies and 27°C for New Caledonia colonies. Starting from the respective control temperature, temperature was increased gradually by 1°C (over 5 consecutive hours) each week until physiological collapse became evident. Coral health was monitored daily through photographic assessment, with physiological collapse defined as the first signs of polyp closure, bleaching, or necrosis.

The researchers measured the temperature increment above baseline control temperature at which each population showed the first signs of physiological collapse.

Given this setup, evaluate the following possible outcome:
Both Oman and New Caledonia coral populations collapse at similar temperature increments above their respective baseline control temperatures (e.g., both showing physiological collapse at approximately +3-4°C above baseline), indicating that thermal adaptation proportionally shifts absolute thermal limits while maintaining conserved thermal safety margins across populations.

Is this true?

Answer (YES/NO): YES